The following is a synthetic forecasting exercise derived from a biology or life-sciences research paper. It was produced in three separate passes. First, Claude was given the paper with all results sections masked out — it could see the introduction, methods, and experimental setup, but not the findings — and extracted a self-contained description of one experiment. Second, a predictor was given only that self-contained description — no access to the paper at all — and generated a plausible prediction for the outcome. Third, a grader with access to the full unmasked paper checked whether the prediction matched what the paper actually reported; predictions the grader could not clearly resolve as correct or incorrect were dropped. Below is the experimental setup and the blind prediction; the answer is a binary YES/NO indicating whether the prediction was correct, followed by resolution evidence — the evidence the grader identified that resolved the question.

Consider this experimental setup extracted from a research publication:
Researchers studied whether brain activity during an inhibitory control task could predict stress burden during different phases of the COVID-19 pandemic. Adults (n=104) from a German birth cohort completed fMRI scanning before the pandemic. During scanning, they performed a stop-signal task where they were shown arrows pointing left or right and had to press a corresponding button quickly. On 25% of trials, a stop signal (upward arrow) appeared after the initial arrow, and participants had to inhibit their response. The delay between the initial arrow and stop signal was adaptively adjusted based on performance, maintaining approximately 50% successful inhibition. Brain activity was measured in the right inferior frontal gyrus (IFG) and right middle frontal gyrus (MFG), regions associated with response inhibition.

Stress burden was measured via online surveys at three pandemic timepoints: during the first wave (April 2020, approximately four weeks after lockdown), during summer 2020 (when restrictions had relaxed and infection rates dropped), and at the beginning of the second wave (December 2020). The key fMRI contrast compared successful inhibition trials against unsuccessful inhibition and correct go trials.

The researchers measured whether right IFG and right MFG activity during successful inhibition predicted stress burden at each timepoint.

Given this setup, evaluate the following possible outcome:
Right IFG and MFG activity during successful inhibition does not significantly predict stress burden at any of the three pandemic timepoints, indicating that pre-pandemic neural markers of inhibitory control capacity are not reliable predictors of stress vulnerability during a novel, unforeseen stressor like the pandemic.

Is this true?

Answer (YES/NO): NO